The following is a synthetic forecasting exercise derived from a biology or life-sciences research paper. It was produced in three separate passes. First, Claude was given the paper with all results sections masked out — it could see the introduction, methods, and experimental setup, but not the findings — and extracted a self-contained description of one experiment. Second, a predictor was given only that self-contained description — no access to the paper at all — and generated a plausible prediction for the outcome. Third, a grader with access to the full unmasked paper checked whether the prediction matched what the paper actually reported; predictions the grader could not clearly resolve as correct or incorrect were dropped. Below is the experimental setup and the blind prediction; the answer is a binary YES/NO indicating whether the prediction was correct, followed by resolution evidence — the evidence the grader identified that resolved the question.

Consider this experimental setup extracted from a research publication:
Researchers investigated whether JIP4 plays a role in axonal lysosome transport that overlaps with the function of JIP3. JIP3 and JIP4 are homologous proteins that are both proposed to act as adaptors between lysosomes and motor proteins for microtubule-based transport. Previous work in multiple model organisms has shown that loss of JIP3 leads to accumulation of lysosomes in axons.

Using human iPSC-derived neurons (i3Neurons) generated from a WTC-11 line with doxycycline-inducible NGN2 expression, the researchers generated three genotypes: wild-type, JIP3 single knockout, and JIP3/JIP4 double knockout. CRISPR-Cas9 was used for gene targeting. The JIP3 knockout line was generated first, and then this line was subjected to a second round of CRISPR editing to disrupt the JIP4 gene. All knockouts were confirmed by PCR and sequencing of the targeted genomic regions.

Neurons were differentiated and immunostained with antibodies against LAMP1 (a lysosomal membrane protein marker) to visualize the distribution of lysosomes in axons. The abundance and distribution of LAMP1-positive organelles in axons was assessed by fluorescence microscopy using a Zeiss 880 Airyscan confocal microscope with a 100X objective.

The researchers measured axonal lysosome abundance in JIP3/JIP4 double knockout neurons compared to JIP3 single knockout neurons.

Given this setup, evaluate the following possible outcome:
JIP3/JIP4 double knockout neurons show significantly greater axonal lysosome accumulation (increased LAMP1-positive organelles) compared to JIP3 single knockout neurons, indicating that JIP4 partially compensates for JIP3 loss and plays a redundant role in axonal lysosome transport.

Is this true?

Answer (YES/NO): YES